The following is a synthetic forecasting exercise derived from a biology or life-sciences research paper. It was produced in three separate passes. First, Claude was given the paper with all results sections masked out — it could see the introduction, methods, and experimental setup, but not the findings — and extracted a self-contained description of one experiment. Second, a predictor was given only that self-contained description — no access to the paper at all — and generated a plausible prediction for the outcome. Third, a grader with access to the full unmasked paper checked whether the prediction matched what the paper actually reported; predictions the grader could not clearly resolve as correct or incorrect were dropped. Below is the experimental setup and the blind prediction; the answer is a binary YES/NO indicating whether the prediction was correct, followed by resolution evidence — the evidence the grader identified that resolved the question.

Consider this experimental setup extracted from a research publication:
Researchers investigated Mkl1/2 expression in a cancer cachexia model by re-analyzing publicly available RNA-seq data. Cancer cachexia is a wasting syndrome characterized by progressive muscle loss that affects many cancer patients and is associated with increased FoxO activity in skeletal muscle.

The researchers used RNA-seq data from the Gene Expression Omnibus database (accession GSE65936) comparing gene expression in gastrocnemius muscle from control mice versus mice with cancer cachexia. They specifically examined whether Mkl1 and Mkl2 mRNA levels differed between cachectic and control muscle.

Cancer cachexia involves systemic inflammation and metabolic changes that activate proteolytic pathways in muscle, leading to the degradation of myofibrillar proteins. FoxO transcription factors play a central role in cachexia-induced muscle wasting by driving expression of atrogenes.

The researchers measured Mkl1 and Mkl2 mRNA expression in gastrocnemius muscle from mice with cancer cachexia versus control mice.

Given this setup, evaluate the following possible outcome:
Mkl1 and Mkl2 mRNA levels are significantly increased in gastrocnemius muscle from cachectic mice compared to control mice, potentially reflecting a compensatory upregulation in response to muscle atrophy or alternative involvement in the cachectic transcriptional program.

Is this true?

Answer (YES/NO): NO